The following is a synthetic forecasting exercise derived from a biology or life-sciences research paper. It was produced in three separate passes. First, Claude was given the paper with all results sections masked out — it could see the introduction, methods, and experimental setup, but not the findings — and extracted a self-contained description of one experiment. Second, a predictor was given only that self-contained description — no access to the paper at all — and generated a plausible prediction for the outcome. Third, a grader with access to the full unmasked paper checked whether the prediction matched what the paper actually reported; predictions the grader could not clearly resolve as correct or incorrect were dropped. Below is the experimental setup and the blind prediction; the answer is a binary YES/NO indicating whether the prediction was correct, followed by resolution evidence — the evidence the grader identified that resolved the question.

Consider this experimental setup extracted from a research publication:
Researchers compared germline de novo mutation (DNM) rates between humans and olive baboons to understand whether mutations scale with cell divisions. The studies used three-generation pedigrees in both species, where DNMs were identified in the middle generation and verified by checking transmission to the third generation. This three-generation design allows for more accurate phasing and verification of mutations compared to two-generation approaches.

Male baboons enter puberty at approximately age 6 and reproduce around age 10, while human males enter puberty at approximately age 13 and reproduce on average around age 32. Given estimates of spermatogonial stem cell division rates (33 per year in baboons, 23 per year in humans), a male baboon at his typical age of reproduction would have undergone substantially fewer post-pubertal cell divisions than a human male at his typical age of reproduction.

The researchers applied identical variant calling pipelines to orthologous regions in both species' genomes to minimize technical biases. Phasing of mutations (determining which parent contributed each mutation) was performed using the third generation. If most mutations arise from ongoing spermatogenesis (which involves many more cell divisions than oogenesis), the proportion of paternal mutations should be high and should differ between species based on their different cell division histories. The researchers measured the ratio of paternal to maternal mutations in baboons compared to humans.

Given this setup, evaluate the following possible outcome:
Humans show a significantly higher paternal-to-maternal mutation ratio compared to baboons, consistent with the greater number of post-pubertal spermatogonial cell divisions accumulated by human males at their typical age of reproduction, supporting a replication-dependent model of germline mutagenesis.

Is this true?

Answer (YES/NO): NO